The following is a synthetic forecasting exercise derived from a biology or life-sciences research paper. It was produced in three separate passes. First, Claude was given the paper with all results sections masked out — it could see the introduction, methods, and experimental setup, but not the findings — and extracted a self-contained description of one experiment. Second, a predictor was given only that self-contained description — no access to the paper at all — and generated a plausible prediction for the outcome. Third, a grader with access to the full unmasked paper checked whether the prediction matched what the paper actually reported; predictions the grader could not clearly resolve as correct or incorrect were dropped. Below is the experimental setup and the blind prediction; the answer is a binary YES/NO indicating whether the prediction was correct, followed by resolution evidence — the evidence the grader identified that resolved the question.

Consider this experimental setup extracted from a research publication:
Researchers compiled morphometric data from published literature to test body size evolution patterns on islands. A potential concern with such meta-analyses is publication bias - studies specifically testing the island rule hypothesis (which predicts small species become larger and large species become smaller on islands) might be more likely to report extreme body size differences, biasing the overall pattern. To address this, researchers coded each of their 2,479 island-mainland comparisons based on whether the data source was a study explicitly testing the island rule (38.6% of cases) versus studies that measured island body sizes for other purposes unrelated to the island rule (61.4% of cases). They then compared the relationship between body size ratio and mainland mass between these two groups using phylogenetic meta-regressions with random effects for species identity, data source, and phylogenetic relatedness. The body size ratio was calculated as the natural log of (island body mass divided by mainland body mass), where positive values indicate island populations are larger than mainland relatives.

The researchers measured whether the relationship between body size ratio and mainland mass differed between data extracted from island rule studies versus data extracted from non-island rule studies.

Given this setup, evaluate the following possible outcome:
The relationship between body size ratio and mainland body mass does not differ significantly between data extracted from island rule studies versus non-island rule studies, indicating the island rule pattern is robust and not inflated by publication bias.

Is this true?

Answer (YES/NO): YES